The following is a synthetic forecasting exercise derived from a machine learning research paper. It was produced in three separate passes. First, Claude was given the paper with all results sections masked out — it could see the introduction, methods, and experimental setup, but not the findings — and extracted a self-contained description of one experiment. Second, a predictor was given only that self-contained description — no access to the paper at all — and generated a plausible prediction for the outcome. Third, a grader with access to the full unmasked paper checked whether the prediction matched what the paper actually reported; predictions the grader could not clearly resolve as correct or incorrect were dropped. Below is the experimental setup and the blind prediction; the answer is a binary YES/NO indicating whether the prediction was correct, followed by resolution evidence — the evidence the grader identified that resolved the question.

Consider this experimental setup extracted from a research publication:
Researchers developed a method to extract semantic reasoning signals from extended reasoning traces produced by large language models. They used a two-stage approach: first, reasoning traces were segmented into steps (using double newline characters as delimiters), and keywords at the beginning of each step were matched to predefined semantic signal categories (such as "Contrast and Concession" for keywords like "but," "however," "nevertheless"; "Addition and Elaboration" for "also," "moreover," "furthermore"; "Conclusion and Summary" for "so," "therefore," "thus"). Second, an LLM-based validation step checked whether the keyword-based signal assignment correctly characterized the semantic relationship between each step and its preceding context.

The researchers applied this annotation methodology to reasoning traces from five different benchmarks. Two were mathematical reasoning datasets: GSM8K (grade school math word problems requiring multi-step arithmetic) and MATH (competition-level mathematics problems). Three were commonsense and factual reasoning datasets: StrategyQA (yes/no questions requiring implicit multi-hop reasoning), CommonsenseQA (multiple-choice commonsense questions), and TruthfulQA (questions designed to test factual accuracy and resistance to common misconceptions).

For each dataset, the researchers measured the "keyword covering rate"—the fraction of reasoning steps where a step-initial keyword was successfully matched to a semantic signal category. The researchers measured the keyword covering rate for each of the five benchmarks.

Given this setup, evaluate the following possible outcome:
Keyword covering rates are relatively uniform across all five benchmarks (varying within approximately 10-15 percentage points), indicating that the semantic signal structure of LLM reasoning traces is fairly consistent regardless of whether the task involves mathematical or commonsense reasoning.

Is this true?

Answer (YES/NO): YES